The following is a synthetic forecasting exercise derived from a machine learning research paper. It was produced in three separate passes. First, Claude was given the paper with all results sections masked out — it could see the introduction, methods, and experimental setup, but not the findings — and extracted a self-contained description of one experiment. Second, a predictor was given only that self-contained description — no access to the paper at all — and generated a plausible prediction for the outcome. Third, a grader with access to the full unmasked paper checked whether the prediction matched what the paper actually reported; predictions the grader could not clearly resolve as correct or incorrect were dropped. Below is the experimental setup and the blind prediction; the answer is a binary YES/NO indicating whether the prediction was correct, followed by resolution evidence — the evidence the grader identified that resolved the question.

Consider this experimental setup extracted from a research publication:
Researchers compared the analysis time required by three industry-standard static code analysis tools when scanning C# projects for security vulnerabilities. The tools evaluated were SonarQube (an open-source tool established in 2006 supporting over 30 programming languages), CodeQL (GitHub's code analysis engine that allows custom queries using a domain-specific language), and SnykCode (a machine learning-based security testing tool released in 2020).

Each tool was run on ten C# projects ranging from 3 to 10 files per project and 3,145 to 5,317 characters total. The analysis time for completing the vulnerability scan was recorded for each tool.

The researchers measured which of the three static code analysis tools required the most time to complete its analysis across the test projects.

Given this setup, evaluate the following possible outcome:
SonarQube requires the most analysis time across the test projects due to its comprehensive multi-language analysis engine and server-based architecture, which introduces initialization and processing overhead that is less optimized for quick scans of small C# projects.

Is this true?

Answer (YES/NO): NO